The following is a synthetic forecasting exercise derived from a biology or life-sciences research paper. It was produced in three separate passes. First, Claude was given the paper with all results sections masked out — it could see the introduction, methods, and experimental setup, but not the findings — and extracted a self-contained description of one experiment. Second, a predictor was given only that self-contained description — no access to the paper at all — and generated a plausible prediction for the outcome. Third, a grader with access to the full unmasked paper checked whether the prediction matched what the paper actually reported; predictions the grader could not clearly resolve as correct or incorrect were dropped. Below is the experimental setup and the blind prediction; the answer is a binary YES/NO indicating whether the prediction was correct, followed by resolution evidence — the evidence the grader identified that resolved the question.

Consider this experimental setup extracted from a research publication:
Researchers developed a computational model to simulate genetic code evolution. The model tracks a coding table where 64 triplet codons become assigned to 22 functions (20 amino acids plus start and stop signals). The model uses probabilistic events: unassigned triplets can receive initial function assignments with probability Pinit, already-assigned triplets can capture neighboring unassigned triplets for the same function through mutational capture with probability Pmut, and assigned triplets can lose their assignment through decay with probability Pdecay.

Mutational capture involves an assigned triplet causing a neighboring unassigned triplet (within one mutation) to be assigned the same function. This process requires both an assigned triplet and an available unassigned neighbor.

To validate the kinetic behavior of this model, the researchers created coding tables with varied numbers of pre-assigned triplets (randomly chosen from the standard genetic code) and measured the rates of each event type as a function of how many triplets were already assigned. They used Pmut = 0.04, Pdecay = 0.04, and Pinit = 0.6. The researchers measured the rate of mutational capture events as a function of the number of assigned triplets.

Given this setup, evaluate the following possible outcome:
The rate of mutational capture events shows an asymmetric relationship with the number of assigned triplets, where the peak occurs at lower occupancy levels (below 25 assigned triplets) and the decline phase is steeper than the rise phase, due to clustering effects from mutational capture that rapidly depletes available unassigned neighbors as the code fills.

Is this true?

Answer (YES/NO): NO